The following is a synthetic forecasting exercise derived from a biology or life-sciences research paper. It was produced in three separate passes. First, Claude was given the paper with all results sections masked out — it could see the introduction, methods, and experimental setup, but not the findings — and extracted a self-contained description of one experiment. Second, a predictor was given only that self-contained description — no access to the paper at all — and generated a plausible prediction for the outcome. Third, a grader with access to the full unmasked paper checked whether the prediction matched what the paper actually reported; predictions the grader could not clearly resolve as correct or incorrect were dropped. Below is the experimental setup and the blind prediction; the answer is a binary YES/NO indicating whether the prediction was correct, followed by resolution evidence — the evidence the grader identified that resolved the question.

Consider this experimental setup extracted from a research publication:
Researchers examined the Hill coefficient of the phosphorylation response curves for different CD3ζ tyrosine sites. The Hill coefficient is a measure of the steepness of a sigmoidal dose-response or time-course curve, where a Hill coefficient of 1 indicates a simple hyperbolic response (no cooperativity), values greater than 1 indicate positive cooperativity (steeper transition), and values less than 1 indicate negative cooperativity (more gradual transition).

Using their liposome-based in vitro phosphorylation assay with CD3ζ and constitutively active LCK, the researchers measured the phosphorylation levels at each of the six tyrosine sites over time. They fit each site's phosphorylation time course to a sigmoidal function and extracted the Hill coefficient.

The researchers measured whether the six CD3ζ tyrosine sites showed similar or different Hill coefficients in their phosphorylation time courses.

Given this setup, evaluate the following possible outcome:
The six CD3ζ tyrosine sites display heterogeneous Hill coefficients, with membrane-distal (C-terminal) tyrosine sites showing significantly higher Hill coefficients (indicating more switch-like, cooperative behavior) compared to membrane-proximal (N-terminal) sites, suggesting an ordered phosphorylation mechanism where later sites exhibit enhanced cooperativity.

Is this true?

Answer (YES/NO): NO